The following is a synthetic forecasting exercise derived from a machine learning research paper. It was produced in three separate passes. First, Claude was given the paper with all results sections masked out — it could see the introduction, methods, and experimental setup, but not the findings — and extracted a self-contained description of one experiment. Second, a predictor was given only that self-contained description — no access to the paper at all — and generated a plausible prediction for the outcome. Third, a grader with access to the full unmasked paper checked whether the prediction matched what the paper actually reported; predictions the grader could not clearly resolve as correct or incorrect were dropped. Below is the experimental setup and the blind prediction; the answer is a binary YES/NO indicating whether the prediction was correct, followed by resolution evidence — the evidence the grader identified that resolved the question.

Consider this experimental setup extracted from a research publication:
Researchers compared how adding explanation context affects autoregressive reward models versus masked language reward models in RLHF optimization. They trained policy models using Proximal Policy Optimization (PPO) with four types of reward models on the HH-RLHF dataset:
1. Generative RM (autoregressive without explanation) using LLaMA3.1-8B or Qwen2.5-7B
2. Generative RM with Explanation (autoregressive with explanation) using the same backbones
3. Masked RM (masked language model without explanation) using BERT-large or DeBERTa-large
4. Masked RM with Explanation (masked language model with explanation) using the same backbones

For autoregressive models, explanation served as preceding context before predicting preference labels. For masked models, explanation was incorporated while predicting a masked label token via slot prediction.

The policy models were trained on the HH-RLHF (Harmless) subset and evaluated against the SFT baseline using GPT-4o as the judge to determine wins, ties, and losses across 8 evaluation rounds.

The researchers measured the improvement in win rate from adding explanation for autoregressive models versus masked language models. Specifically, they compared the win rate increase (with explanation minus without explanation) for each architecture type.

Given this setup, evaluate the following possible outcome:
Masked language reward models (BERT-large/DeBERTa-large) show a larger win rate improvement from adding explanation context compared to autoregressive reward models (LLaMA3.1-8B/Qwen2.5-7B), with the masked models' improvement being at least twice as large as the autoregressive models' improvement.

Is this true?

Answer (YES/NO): NO